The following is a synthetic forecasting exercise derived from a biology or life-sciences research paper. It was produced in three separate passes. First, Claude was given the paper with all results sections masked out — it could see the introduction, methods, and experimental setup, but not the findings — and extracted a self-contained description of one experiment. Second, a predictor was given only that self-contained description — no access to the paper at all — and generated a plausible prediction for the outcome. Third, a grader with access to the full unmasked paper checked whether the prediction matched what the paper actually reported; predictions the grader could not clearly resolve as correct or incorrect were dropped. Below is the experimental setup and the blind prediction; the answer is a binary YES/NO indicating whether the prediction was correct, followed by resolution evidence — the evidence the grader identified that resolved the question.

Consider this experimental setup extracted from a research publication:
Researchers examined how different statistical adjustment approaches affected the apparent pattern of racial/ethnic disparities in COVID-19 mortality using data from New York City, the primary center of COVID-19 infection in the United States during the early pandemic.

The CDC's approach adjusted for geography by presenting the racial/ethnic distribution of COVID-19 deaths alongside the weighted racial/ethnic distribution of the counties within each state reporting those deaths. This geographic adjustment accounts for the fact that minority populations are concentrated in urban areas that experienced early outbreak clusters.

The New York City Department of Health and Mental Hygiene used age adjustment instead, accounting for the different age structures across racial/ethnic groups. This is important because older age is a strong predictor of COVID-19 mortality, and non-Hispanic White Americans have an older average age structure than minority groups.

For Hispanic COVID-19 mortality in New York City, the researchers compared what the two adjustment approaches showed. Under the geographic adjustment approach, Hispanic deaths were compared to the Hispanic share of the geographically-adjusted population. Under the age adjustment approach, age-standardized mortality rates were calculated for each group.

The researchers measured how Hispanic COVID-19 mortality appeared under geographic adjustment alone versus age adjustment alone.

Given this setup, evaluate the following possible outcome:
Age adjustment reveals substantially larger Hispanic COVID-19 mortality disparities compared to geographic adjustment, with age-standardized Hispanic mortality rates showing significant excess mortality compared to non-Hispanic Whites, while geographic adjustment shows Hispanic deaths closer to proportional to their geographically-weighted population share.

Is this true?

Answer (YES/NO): YES